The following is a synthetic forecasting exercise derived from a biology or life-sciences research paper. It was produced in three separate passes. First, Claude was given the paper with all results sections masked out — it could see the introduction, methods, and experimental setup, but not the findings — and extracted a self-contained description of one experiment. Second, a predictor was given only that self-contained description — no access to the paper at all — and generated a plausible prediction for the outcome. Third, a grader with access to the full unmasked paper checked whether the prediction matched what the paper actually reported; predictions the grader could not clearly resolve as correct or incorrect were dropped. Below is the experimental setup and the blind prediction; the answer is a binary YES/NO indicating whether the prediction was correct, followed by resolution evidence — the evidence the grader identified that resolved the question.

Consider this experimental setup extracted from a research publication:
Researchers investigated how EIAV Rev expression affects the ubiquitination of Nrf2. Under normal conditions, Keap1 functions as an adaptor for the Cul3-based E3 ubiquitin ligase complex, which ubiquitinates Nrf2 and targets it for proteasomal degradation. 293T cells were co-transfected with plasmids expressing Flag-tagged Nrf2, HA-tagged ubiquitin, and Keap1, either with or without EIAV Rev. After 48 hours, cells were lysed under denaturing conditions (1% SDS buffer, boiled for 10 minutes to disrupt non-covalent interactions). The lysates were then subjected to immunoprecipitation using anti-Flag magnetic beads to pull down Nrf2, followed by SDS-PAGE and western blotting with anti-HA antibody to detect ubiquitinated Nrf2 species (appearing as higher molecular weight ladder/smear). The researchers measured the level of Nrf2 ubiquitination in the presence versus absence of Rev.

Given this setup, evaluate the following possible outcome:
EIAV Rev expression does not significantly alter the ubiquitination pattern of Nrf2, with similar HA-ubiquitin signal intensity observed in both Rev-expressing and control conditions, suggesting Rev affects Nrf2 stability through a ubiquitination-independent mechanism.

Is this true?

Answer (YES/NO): NO